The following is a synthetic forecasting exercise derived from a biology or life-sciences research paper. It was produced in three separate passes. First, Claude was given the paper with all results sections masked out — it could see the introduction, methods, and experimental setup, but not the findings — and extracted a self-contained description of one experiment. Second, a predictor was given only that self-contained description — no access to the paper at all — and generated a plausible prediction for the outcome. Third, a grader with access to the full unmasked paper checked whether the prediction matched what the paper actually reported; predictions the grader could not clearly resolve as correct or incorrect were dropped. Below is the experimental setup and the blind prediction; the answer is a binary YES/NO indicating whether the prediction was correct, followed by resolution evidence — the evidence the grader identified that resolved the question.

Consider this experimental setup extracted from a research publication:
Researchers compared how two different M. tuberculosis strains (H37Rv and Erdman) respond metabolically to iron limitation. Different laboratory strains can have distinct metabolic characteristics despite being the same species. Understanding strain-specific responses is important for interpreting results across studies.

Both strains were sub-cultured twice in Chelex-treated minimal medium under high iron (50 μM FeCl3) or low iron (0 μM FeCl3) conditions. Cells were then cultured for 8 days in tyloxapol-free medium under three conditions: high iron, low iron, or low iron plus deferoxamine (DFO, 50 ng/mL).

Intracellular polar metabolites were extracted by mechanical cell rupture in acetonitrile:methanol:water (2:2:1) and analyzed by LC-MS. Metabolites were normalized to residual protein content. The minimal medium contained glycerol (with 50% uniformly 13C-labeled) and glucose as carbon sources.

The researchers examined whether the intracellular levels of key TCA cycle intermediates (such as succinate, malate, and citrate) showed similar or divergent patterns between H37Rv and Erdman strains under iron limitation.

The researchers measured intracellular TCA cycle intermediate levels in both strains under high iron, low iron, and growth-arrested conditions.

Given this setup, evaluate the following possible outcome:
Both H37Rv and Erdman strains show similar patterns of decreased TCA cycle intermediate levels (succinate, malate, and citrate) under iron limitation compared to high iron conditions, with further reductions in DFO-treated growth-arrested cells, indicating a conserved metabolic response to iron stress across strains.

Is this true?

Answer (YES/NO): NO